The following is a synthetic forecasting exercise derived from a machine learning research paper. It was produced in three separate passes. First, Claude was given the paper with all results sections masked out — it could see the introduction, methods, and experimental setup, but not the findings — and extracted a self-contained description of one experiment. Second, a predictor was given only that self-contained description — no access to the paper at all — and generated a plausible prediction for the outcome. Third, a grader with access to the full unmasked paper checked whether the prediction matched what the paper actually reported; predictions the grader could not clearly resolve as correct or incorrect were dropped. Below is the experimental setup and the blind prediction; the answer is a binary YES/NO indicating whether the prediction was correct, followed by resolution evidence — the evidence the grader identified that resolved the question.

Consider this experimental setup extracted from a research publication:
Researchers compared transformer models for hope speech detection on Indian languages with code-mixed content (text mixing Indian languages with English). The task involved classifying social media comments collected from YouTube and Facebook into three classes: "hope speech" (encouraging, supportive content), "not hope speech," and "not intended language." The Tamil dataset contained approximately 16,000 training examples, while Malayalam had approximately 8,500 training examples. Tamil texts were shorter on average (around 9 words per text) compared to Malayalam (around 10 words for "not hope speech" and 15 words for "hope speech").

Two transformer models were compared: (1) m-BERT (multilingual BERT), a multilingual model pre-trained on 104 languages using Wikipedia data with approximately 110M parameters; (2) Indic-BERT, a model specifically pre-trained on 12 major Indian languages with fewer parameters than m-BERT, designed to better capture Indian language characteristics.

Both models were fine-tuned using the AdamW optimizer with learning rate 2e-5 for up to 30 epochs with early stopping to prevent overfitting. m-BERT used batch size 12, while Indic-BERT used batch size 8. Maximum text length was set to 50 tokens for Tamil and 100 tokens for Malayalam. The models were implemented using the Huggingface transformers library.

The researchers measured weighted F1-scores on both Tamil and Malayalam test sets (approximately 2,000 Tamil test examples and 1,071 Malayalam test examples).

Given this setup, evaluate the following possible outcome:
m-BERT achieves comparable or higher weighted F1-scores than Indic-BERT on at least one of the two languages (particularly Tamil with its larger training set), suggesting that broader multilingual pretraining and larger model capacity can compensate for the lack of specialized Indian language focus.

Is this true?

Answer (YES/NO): YES